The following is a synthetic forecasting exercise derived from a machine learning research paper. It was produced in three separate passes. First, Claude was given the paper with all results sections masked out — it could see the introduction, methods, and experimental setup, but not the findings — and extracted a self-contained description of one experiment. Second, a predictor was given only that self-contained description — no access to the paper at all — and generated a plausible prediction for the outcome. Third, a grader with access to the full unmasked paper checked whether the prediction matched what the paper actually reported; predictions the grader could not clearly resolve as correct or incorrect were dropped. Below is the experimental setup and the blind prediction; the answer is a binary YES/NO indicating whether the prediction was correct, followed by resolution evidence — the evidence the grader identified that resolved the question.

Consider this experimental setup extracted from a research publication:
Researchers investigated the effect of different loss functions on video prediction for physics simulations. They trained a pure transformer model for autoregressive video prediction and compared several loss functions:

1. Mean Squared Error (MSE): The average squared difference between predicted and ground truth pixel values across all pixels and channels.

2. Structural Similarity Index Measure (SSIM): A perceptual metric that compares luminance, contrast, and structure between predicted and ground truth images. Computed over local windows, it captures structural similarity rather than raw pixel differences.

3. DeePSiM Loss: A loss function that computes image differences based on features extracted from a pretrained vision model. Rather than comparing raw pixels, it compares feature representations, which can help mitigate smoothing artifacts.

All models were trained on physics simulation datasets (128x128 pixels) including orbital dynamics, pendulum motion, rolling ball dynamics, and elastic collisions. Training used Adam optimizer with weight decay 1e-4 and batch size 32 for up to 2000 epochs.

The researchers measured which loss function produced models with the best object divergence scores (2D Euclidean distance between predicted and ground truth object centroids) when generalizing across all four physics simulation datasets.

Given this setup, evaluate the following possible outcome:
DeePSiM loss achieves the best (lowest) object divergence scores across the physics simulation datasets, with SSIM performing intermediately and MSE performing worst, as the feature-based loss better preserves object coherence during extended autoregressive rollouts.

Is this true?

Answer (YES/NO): NO